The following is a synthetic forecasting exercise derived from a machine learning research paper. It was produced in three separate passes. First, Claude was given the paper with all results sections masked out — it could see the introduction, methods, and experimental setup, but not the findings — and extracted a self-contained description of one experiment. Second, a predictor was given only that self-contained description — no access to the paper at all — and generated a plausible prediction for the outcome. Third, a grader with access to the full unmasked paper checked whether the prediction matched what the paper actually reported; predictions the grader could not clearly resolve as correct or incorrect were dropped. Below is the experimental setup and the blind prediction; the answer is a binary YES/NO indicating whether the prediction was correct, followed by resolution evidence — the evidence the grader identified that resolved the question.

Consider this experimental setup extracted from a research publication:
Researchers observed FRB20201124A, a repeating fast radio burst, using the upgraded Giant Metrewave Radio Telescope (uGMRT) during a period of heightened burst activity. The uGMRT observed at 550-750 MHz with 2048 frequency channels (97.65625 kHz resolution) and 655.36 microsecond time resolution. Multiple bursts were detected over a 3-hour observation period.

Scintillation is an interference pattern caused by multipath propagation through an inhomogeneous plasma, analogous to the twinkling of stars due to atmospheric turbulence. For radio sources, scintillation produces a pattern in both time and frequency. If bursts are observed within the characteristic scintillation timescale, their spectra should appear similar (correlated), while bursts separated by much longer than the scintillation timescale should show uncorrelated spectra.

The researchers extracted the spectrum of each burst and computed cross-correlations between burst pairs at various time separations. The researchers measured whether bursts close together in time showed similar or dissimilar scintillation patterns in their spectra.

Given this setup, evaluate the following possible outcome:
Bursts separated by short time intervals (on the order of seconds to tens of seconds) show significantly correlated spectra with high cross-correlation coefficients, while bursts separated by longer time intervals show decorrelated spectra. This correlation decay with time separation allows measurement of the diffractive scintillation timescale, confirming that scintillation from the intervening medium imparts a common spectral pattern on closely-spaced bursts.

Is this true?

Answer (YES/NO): NO